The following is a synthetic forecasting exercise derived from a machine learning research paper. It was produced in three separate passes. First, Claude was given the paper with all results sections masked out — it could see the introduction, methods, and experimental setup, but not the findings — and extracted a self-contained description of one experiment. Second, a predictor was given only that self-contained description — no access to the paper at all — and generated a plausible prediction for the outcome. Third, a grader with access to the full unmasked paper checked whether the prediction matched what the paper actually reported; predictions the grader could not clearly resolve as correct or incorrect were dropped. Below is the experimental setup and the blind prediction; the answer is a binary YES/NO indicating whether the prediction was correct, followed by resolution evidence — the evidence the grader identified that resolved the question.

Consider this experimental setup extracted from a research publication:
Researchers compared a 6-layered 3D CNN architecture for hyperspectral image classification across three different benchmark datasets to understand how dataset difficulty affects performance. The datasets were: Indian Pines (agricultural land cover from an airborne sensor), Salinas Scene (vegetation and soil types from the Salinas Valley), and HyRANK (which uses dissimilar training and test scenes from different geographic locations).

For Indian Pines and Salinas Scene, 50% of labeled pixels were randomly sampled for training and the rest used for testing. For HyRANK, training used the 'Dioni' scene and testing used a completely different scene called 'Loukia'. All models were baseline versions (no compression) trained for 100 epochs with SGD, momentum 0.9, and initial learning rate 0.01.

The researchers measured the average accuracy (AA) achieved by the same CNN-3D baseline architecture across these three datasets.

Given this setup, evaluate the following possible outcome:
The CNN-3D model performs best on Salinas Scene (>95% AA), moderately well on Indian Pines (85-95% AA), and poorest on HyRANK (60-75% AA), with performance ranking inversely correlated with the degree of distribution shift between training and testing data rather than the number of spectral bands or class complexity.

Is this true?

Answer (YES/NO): NO